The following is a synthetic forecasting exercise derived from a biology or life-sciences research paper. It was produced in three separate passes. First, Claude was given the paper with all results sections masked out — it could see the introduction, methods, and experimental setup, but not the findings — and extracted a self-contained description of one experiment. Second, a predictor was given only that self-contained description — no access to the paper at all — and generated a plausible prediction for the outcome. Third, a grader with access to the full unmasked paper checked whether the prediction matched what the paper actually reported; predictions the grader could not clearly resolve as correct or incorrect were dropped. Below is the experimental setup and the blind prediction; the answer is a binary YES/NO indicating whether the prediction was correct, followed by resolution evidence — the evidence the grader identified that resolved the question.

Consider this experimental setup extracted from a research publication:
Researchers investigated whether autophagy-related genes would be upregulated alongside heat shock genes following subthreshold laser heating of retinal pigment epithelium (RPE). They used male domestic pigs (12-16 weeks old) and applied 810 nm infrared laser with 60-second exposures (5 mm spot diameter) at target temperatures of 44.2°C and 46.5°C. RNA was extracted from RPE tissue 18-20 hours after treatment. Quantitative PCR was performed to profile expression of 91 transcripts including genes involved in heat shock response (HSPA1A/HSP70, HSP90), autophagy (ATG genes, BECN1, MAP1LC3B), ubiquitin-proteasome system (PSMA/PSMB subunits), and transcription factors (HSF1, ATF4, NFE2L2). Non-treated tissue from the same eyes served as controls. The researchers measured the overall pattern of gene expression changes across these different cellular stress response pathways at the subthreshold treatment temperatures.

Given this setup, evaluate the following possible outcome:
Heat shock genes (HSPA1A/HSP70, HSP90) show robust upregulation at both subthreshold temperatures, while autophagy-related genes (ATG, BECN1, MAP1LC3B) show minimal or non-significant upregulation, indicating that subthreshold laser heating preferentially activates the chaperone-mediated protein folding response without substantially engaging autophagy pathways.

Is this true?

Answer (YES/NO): NO